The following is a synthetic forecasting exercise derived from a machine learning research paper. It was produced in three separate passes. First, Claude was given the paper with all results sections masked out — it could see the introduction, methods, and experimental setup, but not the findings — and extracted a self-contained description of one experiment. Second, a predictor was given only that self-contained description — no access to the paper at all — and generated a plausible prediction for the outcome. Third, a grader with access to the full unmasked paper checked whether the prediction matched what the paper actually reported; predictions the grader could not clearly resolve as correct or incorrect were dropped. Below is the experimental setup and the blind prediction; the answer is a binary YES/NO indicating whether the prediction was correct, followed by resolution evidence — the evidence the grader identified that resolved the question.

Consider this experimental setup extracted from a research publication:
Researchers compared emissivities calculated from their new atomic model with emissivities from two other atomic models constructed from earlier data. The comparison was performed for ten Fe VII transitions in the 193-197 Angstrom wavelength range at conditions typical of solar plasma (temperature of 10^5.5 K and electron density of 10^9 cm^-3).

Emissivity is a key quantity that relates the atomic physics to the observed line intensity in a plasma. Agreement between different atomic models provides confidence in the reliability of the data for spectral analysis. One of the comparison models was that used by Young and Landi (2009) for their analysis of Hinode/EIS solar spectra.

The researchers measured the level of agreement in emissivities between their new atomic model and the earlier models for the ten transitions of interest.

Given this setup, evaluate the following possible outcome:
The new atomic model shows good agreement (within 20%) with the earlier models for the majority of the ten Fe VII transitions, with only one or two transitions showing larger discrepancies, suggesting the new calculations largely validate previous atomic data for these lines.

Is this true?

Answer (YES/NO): NO